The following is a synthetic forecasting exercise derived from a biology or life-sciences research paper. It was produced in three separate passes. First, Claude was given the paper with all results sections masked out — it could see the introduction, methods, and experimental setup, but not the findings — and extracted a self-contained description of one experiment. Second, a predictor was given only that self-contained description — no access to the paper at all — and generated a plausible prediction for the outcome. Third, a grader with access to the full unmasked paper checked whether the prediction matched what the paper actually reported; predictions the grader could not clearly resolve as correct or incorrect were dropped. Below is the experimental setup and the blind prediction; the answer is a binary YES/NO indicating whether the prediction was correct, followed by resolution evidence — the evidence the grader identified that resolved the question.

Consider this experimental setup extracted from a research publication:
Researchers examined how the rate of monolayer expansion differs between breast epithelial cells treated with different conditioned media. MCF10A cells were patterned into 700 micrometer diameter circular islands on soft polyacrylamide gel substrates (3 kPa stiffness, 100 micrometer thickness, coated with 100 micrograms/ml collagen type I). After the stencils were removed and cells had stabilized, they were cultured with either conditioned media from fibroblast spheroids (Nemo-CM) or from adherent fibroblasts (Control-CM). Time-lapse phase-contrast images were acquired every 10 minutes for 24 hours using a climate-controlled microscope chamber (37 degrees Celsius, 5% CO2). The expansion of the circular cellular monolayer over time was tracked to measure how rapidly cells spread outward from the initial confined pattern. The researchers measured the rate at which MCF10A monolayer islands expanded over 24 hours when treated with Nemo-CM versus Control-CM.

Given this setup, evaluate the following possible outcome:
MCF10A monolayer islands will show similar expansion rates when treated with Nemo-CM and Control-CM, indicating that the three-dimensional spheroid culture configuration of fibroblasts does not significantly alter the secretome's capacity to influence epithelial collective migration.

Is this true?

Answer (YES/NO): NO